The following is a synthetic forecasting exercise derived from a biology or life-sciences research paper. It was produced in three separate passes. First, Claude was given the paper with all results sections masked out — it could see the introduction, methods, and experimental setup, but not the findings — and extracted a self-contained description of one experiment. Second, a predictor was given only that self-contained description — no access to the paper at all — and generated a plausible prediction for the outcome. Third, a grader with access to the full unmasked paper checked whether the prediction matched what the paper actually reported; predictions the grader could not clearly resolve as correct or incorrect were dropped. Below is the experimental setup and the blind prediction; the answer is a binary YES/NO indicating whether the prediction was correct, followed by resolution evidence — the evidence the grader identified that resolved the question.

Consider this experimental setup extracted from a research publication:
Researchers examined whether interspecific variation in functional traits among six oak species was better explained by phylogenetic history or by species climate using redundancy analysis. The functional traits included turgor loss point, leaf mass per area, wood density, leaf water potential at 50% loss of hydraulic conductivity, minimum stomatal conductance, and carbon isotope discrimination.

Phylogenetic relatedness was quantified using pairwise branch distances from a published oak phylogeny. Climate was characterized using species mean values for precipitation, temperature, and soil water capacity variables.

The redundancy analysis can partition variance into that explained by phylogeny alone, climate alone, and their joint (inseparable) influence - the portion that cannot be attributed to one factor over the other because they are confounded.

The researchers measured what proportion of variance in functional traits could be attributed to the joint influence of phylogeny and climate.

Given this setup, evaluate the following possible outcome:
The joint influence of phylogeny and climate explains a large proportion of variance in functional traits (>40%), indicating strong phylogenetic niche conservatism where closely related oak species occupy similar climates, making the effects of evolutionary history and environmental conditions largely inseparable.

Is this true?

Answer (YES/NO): NO